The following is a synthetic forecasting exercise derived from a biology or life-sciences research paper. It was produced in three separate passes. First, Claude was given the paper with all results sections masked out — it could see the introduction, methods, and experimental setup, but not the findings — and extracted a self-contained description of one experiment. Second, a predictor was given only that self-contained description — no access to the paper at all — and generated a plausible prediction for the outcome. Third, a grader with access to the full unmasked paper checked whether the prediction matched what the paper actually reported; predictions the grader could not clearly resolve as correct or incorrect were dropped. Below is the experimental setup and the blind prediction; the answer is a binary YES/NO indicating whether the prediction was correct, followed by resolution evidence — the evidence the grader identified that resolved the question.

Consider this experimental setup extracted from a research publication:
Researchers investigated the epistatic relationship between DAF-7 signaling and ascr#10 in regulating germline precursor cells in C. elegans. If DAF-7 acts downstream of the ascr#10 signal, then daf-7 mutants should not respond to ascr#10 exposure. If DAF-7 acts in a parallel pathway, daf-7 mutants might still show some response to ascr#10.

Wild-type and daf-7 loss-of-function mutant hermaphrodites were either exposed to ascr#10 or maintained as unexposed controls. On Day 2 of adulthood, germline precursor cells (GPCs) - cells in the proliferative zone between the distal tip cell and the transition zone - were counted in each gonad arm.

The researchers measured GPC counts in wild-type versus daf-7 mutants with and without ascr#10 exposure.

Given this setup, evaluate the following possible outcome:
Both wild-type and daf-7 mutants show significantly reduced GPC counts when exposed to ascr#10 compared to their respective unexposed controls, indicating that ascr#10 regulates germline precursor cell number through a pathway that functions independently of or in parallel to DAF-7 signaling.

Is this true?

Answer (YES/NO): NO